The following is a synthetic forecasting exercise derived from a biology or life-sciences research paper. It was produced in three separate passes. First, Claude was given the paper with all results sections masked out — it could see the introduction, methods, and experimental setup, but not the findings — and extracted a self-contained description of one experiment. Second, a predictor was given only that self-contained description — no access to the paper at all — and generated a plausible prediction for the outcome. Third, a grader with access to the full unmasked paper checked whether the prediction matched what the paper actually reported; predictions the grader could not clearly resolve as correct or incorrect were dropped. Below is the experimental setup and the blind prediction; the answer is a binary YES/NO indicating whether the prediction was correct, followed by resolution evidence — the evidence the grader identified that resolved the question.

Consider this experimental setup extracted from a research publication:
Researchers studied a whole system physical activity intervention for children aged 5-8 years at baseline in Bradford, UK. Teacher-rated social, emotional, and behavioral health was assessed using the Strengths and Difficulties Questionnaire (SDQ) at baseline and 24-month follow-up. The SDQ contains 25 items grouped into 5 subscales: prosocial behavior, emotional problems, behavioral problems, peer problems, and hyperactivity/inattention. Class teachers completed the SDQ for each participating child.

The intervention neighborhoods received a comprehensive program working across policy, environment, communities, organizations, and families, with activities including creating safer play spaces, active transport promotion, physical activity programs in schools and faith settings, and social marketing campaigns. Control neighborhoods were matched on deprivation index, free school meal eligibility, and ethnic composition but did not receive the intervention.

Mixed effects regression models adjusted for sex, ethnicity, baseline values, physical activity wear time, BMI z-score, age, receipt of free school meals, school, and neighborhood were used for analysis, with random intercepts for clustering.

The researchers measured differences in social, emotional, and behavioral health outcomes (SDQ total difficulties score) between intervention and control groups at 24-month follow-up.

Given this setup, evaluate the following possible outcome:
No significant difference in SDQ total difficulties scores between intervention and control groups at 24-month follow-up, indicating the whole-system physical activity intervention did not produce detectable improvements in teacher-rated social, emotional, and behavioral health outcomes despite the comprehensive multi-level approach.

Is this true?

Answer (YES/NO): YES